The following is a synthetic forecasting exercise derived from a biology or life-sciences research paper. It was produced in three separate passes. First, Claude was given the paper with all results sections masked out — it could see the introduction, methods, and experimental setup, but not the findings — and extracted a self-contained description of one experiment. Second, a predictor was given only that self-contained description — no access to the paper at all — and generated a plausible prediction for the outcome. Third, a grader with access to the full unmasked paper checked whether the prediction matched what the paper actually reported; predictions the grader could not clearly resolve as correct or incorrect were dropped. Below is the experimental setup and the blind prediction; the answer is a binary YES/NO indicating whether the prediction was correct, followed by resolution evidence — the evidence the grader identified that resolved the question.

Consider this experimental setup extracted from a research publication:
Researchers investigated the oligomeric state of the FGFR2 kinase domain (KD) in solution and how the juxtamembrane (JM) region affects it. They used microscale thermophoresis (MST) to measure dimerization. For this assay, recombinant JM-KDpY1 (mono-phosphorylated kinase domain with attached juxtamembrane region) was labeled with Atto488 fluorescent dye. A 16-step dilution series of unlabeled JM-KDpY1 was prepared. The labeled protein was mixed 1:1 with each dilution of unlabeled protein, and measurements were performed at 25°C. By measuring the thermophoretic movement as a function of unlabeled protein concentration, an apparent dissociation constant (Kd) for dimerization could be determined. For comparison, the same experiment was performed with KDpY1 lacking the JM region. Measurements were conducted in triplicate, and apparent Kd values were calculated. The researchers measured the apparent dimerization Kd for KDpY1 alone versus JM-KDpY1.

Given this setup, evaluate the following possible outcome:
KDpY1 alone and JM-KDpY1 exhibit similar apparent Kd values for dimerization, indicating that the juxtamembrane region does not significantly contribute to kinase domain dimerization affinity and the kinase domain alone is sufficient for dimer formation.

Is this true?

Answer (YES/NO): NO